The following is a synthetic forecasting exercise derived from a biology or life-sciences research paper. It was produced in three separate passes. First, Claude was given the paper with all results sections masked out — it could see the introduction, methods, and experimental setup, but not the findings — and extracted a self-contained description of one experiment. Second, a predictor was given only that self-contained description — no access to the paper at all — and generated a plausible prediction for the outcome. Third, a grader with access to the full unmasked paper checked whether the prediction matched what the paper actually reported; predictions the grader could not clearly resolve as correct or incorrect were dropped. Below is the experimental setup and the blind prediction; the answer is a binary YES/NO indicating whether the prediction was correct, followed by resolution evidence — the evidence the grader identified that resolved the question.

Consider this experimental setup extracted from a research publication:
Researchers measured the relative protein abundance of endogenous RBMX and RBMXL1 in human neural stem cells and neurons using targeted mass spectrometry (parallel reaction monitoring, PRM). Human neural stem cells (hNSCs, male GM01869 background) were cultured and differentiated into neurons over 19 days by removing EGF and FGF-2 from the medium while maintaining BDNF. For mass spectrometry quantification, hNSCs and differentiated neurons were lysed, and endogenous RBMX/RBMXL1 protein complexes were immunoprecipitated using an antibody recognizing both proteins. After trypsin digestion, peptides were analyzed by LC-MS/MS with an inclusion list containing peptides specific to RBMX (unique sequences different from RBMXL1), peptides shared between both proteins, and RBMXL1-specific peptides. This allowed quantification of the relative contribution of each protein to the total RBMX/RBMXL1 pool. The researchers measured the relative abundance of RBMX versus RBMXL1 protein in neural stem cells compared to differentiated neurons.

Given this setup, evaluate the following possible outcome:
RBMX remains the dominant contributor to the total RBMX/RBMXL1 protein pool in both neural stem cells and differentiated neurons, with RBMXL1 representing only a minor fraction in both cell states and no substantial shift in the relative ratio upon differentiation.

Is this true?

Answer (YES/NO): NO